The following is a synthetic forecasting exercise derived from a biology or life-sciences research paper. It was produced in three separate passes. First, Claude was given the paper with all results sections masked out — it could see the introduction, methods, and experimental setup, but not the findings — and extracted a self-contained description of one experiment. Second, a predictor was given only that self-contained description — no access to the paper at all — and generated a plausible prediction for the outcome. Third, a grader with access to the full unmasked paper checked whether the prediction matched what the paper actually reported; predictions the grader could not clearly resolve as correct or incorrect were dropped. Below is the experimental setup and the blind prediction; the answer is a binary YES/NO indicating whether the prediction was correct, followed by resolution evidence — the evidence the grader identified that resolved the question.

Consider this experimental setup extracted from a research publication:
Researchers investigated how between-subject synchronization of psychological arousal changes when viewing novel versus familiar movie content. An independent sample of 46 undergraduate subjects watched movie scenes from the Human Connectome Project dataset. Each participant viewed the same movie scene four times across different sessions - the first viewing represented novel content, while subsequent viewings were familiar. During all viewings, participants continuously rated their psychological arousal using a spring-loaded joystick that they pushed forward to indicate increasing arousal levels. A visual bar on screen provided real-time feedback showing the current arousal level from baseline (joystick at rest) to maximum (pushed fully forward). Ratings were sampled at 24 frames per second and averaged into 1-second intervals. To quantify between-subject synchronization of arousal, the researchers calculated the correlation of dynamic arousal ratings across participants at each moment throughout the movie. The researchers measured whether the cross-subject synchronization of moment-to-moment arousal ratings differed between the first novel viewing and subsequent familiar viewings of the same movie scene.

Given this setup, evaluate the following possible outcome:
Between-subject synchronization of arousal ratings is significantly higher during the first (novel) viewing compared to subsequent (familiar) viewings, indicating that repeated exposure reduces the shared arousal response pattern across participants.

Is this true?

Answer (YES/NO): YES